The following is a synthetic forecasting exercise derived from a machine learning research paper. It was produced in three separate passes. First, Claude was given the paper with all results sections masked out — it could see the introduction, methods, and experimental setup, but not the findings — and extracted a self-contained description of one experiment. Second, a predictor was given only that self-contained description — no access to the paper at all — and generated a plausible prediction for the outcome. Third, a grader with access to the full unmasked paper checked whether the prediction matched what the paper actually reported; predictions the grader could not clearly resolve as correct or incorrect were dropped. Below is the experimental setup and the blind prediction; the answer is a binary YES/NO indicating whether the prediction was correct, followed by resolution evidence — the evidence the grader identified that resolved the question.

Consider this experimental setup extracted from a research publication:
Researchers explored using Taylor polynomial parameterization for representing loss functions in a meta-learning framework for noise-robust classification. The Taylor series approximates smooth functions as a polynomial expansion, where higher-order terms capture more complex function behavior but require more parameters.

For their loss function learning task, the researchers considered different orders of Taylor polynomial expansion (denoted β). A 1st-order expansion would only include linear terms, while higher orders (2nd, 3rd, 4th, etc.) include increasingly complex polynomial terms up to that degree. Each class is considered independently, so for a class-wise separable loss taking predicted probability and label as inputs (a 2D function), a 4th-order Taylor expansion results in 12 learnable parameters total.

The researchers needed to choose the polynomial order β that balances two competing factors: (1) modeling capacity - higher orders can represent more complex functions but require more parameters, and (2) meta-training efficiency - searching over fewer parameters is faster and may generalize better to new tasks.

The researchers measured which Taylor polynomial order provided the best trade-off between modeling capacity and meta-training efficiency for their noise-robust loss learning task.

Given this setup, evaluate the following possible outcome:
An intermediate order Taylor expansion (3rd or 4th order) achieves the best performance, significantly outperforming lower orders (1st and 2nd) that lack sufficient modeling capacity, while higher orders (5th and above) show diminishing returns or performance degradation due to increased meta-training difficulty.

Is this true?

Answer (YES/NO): NO